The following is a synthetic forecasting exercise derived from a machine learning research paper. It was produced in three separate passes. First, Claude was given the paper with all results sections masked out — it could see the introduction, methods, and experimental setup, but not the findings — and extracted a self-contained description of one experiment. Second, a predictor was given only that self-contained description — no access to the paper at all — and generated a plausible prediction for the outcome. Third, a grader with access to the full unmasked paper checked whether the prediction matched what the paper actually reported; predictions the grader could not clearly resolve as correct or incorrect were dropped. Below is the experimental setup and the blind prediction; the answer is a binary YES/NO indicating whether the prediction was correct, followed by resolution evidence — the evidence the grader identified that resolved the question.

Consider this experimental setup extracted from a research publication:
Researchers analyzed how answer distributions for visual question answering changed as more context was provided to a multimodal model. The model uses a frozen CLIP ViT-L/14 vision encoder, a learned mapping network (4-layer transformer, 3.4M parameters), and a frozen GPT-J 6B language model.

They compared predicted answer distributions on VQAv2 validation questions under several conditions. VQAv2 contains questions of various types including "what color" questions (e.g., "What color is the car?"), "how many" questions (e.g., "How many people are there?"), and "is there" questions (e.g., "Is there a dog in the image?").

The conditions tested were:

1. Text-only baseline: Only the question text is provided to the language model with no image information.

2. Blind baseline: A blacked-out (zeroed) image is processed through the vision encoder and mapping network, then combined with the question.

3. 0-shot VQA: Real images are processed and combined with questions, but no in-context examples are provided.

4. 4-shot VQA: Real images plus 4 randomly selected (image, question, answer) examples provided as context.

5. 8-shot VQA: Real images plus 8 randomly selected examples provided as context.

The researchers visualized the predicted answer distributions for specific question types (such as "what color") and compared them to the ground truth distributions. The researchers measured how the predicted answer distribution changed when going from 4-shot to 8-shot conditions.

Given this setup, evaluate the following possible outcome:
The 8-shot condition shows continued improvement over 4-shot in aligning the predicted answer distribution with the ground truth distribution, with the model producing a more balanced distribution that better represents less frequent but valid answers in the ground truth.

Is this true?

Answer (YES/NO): NO